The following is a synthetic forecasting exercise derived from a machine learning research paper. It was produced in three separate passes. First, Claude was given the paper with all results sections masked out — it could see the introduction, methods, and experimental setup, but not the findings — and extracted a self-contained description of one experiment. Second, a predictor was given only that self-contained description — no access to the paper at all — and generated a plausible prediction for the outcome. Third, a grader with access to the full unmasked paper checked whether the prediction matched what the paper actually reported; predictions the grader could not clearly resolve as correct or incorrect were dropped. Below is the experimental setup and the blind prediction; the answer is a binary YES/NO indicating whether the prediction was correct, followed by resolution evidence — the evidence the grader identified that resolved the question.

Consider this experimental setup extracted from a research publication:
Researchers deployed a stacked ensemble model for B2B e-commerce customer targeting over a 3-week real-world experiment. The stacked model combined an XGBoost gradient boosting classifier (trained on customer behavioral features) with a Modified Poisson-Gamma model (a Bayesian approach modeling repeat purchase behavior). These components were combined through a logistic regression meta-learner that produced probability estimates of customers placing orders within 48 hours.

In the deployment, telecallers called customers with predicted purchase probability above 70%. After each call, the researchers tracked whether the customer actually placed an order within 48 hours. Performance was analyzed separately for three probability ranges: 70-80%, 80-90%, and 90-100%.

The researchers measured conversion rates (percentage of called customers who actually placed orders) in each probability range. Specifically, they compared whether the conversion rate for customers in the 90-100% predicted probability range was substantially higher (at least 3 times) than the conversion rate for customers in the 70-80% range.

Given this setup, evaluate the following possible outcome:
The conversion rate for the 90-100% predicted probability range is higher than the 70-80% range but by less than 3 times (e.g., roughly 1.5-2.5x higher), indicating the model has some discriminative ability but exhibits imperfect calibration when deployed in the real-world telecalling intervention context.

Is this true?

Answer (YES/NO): NO